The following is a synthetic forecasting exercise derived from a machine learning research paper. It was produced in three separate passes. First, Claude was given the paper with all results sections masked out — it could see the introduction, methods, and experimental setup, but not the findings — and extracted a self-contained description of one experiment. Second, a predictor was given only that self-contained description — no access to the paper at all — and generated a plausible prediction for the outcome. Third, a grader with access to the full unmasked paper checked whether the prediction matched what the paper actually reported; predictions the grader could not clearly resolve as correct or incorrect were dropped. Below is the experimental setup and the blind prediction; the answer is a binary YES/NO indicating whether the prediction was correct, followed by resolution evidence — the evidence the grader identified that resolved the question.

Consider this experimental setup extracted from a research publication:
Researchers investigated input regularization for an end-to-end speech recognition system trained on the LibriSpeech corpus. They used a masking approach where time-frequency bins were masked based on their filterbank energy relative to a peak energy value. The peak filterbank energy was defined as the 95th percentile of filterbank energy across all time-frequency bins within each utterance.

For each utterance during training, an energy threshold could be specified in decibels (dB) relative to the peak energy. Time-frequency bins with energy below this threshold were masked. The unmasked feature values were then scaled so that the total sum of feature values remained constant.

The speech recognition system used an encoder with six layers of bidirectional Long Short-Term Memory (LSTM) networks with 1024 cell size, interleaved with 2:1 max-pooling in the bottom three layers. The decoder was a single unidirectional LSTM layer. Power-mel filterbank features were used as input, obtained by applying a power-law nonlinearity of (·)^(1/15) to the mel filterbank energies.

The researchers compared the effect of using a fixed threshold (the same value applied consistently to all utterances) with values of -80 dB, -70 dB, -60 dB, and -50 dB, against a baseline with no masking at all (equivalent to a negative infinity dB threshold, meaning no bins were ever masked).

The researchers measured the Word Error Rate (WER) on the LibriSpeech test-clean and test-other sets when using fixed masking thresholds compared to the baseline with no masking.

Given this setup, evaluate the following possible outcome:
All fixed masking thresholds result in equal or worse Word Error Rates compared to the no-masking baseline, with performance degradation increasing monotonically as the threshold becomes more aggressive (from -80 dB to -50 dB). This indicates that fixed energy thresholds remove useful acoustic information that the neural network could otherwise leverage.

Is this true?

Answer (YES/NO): NO